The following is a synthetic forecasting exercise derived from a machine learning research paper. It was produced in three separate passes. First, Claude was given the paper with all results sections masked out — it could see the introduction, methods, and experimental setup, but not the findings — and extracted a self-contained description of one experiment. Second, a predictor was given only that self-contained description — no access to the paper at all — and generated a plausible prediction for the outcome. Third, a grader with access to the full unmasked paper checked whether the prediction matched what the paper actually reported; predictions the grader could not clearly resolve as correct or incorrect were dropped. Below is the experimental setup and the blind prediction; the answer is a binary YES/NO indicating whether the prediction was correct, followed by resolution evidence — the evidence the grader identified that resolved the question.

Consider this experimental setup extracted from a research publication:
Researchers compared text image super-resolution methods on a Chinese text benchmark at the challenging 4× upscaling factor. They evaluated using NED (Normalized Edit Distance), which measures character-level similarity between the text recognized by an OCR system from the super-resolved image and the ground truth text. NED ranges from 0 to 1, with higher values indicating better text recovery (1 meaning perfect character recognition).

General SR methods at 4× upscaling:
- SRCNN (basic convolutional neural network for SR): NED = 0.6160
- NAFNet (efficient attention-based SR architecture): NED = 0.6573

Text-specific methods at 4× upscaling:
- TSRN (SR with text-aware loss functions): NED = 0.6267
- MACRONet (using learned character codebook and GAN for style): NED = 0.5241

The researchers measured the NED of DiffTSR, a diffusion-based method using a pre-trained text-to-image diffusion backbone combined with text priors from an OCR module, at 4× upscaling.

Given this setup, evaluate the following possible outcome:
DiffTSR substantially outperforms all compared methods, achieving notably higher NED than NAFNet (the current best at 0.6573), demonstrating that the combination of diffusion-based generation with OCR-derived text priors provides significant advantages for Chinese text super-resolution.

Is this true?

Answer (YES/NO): YES